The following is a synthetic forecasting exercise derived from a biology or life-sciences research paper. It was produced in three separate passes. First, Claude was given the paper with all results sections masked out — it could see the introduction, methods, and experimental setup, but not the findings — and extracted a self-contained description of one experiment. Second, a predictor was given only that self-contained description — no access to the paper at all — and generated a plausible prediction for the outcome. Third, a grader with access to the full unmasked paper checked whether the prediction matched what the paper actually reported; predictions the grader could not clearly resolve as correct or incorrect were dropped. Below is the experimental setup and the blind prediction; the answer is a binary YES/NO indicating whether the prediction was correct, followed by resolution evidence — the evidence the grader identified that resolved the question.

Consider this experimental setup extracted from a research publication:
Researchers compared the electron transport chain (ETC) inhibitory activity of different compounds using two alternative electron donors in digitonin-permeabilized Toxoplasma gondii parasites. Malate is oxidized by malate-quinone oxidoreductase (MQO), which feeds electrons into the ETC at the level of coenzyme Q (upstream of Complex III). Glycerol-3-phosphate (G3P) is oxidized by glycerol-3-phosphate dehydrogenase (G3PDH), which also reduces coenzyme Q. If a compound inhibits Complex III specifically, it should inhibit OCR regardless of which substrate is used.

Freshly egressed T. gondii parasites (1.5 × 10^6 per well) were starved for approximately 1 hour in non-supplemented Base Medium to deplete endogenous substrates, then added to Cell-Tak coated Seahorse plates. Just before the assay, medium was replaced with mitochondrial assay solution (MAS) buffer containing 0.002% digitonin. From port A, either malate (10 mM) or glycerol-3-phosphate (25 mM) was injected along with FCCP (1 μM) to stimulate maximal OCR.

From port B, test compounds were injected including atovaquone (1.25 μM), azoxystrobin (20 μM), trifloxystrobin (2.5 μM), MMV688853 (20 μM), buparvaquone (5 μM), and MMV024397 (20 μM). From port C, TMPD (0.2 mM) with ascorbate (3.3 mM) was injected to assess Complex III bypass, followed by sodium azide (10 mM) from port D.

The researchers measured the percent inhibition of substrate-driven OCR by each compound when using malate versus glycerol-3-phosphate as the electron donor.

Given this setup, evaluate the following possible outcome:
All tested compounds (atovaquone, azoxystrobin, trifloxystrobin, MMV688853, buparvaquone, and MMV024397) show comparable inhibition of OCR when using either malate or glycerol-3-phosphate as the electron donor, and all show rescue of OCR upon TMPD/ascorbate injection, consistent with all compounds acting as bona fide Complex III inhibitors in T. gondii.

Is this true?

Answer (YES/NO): YES